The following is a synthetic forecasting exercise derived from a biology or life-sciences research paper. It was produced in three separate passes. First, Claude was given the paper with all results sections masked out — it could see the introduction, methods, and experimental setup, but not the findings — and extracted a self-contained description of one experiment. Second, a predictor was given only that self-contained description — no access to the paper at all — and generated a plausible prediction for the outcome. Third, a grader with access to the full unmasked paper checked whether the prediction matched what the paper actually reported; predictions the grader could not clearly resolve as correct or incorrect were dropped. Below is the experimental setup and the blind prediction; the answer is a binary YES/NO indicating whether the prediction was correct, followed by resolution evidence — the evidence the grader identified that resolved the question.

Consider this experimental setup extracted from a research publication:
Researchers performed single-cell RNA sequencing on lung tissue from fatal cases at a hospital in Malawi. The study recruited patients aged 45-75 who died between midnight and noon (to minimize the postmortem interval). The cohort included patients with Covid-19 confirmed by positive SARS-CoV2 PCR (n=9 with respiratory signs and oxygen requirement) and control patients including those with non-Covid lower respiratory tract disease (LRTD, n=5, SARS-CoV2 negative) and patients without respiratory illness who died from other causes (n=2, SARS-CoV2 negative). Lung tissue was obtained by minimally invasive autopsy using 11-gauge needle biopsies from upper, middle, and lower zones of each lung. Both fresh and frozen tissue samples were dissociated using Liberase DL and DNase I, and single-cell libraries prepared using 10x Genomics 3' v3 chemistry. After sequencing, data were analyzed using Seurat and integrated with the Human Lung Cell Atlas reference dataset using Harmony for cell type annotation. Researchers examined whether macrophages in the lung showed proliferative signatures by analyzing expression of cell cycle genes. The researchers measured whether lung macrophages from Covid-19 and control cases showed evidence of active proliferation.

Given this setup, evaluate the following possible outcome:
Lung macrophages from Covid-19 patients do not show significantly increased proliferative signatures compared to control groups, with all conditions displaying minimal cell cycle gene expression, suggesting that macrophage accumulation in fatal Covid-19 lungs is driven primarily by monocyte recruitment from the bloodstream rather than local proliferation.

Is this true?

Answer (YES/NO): NO